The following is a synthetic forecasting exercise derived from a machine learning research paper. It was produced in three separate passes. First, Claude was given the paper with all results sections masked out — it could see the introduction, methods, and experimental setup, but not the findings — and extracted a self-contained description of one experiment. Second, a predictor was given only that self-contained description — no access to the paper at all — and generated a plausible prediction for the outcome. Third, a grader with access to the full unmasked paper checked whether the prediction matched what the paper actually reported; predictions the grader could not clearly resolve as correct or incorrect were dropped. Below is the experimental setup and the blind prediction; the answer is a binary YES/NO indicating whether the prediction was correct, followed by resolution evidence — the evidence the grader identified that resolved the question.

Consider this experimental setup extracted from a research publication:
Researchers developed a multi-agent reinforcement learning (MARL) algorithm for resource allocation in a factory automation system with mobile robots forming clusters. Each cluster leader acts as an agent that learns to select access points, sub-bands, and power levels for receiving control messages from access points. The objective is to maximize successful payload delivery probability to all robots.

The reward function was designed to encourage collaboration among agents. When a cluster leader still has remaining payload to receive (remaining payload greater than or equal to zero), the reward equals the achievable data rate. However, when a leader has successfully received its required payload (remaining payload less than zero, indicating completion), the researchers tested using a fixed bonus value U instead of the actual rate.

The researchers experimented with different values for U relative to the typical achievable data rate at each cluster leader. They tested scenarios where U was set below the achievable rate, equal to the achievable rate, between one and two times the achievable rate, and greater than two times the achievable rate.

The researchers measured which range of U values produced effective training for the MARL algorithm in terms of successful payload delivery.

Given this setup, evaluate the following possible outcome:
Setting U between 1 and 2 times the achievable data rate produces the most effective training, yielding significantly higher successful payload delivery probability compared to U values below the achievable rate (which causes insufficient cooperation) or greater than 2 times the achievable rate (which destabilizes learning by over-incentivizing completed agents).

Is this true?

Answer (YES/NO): YES